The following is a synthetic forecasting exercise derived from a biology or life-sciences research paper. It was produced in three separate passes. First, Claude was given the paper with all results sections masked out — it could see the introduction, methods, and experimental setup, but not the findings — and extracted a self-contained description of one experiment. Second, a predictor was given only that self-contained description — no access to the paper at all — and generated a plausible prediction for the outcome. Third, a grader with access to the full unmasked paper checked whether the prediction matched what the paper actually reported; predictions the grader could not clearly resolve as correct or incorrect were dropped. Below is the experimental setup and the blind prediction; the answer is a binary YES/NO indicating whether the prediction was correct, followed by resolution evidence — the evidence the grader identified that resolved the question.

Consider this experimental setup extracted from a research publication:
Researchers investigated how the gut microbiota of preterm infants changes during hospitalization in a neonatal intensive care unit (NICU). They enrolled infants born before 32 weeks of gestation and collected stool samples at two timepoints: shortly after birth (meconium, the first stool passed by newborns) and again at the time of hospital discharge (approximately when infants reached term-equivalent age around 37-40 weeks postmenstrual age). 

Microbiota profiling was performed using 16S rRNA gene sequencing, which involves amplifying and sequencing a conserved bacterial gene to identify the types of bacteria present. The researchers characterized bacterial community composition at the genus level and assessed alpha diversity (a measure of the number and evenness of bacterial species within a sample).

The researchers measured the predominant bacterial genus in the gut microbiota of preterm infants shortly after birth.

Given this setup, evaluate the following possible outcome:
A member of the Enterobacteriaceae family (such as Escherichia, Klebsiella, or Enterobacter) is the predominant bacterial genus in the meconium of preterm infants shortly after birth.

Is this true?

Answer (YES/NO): NO